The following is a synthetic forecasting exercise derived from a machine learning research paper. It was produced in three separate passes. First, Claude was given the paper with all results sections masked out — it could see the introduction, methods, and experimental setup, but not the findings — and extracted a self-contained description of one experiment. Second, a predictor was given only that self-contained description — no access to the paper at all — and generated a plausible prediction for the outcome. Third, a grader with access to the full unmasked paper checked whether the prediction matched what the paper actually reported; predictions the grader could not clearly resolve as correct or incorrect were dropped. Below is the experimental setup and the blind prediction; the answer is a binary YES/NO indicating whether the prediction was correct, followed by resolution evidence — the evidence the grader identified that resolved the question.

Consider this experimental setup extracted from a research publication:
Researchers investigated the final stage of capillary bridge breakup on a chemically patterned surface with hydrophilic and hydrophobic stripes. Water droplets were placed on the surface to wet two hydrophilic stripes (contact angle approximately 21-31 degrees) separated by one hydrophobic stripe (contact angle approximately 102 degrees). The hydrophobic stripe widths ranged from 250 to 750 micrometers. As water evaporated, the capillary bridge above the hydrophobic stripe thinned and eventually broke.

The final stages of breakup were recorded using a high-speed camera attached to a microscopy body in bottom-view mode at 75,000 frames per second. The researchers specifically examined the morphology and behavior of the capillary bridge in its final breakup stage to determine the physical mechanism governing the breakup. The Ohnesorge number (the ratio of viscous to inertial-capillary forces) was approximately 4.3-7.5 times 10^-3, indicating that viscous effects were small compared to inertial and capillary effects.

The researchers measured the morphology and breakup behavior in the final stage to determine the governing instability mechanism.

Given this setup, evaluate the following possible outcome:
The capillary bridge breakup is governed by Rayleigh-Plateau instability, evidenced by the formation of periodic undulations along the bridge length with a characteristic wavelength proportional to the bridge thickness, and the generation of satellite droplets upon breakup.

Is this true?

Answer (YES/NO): YES